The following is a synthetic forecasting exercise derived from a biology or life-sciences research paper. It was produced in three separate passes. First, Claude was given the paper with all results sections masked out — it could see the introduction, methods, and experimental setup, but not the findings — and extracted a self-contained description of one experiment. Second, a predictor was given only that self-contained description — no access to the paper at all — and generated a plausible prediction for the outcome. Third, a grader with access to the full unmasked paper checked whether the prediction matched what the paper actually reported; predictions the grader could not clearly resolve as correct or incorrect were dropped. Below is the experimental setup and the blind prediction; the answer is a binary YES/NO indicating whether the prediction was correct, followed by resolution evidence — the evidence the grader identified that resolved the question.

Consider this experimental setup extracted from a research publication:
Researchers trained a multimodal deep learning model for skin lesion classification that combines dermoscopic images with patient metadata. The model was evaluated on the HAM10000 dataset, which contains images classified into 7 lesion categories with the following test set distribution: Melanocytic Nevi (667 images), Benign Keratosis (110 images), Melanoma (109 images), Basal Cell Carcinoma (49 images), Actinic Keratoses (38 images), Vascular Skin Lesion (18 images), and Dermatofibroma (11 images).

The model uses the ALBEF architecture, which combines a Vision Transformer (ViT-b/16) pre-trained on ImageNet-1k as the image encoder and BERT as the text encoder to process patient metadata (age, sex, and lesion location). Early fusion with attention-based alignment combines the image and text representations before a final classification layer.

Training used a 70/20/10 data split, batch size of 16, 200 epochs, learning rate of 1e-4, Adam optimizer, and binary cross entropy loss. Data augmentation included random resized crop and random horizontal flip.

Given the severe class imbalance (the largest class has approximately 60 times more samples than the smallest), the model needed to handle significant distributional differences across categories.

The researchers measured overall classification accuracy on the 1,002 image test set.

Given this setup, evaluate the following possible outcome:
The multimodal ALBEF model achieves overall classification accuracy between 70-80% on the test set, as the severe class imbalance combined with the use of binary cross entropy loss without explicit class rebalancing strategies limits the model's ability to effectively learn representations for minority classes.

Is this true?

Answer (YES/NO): NO